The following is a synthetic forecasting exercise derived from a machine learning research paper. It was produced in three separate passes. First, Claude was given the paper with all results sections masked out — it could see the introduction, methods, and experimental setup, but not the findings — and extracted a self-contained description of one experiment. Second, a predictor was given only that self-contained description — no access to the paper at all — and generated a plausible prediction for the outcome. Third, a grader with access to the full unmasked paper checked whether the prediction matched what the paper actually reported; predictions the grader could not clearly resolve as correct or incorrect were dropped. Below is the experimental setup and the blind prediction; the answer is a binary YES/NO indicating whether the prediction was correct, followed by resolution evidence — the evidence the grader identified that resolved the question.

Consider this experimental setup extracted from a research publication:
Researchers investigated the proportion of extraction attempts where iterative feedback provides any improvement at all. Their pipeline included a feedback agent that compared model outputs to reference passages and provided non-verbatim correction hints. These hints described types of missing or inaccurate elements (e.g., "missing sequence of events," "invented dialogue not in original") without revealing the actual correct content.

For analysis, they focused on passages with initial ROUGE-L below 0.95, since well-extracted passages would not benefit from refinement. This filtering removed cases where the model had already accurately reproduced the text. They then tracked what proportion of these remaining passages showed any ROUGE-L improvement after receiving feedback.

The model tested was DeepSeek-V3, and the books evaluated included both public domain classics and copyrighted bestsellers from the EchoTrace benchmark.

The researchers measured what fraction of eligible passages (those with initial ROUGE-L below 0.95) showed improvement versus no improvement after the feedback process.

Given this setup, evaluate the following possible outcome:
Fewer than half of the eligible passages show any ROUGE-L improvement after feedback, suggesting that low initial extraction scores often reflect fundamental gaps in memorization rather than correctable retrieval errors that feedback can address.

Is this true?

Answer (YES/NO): NO